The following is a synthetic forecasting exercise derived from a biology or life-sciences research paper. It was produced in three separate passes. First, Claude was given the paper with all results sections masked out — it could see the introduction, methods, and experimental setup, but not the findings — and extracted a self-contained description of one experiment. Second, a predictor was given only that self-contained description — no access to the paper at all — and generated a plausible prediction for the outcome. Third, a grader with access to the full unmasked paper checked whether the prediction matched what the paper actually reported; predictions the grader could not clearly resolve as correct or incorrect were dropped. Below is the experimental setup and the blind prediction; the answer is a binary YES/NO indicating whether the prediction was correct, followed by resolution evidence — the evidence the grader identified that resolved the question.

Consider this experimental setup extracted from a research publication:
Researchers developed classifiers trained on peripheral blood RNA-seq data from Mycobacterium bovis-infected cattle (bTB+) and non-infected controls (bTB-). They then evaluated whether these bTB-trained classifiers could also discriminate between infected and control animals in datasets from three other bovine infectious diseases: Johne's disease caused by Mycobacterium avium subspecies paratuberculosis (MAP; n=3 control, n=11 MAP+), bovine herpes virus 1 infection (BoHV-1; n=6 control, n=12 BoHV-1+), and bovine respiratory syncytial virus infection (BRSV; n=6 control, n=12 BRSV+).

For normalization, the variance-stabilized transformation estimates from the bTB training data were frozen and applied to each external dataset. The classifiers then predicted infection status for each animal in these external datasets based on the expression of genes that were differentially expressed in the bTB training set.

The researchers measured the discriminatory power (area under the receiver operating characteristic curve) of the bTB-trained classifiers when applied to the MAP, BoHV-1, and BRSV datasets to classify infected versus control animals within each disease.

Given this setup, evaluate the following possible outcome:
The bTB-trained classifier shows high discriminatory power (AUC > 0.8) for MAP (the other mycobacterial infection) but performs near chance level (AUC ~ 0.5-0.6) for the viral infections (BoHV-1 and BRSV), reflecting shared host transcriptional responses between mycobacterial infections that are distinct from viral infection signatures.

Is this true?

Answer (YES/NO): NO